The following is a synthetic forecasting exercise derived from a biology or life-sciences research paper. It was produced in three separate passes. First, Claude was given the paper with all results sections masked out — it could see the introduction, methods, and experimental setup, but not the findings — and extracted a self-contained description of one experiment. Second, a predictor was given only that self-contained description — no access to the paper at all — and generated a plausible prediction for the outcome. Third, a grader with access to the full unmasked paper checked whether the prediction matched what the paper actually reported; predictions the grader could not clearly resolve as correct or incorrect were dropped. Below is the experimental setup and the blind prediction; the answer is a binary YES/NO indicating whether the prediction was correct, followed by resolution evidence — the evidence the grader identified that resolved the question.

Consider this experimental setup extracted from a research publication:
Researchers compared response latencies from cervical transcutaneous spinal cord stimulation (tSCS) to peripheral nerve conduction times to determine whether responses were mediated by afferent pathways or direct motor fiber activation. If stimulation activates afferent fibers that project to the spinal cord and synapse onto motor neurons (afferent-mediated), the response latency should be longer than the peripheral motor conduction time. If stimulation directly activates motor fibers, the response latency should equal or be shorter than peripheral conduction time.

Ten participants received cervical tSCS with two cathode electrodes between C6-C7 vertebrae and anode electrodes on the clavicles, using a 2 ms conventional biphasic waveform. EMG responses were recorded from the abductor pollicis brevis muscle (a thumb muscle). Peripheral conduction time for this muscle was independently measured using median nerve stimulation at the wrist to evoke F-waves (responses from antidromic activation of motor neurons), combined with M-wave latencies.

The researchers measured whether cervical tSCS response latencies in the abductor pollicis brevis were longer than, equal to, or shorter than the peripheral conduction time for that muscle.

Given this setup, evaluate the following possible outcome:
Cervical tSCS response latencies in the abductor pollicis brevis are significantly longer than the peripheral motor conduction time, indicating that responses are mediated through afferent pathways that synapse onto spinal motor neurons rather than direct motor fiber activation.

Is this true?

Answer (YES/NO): NO